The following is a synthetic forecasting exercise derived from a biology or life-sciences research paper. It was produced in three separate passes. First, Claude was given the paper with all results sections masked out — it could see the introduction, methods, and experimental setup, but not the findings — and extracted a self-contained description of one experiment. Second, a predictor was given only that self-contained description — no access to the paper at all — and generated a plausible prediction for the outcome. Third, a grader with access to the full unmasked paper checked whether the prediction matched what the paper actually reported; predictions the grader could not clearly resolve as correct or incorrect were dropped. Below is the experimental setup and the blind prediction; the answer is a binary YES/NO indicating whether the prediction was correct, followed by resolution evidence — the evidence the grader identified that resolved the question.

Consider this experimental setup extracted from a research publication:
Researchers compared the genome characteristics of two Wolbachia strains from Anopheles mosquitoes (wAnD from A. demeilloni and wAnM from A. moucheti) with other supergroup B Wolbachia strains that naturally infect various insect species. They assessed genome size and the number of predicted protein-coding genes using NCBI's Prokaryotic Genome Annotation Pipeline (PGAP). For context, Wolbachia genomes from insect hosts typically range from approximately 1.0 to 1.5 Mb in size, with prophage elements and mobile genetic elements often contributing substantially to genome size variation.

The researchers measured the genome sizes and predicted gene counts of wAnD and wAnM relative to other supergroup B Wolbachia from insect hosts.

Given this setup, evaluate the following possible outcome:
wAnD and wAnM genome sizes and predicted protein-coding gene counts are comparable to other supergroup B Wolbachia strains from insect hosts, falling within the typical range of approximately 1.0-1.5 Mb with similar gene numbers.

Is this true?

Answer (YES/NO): NO